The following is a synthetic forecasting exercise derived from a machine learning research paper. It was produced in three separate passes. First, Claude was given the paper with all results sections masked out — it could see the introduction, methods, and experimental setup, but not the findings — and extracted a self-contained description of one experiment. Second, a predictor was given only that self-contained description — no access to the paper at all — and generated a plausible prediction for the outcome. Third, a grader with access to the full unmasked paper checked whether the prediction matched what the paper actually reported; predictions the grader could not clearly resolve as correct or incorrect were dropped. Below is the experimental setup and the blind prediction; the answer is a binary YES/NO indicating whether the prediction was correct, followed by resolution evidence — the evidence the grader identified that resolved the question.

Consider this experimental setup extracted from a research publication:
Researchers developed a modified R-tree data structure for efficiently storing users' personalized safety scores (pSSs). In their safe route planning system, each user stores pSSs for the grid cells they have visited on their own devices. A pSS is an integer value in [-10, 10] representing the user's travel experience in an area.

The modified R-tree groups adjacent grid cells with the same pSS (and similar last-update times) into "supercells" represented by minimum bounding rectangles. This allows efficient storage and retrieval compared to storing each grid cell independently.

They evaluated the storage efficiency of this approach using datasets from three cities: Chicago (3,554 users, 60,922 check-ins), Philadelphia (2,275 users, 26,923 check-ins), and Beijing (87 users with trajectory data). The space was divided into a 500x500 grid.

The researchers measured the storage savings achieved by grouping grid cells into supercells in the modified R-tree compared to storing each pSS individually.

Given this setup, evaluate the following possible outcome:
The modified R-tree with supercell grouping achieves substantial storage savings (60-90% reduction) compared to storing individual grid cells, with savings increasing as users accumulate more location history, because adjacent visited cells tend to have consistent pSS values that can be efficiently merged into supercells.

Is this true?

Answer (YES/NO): NO